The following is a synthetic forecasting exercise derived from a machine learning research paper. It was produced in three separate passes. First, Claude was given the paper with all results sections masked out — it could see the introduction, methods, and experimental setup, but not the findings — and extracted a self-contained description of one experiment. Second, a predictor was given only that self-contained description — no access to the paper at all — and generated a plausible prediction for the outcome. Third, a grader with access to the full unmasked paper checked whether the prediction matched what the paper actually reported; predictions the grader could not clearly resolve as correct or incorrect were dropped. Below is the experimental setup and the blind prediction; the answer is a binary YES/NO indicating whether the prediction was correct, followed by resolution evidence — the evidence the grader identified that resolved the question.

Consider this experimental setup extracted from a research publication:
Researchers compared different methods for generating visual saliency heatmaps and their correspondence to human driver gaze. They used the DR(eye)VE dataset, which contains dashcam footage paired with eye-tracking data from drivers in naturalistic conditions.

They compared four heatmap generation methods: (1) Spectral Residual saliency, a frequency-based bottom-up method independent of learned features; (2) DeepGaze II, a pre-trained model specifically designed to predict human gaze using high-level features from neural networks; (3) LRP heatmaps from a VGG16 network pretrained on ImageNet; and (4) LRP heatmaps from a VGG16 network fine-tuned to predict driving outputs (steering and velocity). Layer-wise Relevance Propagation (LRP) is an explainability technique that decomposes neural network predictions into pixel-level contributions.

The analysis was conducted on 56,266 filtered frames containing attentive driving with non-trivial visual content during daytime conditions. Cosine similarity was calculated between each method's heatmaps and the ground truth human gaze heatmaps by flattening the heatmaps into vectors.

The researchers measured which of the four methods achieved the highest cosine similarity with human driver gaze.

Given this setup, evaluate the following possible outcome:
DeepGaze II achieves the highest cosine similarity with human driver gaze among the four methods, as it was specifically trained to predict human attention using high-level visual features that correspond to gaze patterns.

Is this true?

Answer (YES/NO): YES